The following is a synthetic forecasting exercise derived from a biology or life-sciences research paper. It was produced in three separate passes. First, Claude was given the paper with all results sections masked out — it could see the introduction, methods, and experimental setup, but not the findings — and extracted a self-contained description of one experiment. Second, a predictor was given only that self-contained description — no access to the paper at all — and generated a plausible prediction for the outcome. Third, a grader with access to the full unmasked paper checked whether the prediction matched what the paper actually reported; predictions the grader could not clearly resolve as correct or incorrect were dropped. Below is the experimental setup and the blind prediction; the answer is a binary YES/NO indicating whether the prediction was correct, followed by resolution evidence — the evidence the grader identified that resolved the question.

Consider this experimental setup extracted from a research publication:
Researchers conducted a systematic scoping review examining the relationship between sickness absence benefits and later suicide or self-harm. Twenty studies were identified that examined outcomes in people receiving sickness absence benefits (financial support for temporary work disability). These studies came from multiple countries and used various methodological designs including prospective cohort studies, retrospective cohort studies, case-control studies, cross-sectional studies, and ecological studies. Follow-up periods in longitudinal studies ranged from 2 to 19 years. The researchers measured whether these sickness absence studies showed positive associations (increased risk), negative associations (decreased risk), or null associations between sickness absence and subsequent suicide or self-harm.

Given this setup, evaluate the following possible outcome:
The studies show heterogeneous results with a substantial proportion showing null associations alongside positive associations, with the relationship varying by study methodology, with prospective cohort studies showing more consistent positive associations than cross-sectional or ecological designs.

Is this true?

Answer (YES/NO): NO